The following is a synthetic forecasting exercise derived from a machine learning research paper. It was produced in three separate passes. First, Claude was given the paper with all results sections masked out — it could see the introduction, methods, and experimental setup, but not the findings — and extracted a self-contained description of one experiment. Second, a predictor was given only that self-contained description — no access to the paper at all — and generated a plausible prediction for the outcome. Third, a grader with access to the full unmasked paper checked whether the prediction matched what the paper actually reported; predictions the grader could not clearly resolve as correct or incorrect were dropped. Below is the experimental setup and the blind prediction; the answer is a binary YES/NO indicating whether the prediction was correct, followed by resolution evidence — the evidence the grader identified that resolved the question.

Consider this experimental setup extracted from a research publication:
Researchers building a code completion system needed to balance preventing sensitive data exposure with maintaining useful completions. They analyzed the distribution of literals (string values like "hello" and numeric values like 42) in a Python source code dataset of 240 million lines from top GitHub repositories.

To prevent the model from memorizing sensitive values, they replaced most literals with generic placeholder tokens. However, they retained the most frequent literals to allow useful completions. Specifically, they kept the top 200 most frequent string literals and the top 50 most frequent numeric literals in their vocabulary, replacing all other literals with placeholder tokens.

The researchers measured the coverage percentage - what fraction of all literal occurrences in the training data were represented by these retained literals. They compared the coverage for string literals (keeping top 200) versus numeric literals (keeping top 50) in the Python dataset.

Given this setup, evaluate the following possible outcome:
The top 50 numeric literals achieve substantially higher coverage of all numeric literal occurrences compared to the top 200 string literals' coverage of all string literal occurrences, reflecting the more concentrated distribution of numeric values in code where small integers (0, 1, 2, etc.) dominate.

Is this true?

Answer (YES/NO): YES